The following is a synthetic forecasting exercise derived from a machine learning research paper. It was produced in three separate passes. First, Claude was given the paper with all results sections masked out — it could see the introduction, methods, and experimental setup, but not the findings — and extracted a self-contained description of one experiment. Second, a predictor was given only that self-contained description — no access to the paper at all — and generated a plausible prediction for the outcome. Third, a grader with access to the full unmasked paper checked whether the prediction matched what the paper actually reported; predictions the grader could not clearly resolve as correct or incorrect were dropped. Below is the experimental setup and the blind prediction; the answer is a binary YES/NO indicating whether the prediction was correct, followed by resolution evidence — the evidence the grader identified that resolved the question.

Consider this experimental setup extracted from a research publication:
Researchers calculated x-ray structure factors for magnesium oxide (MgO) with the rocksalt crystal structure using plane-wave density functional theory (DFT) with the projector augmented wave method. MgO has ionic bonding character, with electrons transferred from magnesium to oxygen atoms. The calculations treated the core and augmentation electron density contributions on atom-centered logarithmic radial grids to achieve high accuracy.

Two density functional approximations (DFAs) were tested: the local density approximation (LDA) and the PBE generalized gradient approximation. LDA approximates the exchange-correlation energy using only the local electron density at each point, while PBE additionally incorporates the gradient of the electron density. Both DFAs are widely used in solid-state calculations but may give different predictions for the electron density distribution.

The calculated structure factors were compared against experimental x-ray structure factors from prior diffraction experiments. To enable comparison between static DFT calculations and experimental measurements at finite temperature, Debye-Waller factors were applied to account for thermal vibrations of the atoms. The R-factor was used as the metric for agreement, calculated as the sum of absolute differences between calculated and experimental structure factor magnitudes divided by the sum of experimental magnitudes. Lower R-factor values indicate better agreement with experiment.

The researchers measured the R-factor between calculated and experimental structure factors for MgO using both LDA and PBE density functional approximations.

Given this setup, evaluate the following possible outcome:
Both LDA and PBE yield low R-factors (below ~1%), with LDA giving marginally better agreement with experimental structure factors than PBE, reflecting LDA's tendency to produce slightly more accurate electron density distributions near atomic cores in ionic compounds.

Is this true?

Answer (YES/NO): NO